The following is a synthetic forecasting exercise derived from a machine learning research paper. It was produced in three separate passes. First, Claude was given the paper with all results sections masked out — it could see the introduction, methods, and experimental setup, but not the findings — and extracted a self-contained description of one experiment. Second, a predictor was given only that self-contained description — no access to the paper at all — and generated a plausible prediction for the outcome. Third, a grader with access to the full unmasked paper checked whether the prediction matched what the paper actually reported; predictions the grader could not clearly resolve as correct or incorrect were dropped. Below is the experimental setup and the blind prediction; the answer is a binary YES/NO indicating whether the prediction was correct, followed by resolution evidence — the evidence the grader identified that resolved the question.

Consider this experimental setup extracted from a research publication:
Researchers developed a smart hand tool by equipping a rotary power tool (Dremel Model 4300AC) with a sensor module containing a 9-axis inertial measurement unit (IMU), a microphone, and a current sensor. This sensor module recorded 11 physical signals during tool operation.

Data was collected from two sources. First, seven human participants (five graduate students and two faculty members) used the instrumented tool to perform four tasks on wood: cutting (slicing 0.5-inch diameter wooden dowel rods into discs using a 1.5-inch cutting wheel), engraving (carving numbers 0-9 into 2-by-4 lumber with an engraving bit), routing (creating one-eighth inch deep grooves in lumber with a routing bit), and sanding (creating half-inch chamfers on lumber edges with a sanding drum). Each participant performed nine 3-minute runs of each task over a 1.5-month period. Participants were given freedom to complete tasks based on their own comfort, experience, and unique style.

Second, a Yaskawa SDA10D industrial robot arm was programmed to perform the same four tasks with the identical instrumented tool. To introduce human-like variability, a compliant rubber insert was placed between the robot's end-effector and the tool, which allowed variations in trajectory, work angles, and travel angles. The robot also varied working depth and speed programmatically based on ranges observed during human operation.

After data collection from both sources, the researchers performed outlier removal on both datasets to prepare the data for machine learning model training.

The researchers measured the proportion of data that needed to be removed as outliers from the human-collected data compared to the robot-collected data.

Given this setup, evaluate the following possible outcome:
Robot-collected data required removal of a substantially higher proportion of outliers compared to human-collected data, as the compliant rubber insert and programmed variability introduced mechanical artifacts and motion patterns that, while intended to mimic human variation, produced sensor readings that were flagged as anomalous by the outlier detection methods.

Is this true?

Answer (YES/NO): NO